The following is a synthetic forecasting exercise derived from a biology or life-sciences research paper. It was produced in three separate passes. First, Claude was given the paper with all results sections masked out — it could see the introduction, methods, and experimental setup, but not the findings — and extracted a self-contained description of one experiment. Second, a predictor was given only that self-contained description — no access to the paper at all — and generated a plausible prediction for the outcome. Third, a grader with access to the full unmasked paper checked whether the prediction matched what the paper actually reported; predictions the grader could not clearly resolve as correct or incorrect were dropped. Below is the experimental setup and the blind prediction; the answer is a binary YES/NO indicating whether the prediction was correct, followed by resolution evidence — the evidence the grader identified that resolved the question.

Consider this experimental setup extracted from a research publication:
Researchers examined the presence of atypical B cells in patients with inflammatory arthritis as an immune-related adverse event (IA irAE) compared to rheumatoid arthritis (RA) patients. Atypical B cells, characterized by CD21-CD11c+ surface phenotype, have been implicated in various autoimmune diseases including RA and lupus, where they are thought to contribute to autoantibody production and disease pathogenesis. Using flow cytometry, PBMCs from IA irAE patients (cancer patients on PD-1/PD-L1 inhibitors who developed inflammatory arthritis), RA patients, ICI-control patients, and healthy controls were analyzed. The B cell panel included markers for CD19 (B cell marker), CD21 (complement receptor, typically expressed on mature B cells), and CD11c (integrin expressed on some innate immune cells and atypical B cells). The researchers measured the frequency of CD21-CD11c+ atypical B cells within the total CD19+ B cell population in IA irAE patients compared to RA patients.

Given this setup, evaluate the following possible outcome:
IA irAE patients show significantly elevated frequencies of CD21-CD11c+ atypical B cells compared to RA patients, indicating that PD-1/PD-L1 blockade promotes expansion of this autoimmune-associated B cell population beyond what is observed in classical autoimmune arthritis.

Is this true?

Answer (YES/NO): NO